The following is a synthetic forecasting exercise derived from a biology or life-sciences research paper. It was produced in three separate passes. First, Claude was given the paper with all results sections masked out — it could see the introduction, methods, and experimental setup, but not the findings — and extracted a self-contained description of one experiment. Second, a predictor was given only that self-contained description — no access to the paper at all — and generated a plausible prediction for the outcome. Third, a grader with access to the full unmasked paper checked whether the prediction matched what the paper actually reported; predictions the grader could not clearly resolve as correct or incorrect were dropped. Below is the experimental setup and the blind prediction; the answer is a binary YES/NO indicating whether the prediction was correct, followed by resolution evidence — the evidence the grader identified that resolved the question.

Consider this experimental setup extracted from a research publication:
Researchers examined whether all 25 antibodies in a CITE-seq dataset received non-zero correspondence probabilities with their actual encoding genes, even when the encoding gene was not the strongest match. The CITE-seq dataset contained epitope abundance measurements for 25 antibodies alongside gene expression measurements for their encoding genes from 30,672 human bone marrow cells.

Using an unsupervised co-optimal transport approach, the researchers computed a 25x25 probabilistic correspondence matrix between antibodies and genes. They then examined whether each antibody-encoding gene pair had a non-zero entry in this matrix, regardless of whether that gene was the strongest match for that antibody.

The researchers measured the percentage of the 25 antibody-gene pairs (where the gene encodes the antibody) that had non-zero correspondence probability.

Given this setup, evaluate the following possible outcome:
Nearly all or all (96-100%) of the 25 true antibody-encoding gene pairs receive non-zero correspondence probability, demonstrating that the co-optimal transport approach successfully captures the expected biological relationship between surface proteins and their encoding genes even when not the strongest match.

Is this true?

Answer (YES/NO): YES